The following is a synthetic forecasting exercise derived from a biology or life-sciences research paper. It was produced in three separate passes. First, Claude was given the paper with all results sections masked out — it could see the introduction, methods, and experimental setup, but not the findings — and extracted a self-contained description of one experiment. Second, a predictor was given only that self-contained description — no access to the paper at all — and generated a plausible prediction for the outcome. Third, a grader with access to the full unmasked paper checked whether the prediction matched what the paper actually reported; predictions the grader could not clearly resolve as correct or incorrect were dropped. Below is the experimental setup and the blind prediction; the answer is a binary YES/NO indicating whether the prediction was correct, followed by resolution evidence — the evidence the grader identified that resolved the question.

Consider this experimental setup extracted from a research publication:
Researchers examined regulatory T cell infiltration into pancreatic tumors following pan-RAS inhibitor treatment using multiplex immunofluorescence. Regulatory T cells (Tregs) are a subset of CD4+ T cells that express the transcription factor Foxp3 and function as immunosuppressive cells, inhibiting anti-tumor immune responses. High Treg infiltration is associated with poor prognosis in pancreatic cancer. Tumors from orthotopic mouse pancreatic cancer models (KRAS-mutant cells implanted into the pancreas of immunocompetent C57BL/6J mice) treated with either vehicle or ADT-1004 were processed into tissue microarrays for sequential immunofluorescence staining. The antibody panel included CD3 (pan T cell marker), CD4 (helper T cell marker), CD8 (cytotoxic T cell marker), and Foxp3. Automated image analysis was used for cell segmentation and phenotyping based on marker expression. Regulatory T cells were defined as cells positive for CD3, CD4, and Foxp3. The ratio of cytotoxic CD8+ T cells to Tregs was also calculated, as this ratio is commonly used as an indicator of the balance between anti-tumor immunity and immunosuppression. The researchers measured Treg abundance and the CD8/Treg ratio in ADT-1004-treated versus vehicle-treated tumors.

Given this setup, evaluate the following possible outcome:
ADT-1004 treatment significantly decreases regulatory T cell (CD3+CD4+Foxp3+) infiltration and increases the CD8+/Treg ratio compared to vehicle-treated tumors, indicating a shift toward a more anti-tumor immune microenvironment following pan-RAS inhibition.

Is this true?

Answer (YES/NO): NO